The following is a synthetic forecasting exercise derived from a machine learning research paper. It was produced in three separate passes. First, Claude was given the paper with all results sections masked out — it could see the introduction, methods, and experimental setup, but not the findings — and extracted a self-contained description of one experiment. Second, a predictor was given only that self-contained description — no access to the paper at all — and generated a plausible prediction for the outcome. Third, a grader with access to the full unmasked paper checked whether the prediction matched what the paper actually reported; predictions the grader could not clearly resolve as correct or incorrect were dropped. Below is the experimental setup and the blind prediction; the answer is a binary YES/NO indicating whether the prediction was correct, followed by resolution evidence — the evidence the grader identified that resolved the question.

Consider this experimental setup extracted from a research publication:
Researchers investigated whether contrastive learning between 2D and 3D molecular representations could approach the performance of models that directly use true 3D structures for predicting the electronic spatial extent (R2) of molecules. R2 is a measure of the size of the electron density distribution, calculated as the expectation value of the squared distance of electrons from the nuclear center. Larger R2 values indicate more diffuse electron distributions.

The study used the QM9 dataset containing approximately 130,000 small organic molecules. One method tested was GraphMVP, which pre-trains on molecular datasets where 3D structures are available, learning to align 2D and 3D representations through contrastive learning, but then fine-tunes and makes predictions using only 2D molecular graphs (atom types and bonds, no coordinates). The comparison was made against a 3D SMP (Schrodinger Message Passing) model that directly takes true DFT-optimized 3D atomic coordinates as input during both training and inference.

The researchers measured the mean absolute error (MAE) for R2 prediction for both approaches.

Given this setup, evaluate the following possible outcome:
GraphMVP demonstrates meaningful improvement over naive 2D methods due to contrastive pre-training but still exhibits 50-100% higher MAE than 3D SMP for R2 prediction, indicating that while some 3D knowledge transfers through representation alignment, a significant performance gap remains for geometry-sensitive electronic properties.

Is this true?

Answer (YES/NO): NO